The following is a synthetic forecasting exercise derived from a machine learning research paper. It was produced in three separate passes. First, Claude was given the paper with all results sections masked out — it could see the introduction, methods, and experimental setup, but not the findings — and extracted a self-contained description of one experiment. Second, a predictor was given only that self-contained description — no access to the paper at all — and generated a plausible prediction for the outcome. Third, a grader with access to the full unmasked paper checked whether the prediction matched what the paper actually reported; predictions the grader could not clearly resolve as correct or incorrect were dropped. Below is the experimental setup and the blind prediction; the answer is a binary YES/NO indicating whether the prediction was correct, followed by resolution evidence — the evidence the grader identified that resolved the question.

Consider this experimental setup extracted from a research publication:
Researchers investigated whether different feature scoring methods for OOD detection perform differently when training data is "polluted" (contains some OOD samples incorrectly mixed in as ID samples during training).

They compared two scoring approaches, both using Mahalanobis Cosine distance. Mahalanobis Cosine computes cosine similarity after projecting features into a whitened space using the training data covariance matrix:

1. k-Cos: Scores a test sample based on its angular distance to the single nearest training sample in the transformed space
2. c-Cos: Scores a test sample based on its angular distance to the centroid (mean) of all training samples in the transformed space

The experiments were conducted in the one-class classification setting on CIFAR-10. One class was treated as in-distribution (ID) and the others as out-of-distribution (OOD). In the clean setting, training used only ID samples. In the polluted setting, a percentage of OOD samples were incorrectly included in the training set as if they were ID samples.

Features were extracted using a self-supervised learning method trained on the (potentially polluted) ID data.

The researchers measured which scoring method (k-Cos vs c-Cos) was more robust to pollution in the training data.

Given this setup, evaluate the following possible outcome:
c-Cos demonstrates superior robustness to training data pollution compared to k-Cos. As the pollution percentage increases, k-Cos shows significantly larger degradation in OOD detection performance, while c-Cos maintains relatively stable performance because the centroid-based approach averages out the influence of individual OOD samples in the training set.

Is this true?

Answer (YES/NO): YES